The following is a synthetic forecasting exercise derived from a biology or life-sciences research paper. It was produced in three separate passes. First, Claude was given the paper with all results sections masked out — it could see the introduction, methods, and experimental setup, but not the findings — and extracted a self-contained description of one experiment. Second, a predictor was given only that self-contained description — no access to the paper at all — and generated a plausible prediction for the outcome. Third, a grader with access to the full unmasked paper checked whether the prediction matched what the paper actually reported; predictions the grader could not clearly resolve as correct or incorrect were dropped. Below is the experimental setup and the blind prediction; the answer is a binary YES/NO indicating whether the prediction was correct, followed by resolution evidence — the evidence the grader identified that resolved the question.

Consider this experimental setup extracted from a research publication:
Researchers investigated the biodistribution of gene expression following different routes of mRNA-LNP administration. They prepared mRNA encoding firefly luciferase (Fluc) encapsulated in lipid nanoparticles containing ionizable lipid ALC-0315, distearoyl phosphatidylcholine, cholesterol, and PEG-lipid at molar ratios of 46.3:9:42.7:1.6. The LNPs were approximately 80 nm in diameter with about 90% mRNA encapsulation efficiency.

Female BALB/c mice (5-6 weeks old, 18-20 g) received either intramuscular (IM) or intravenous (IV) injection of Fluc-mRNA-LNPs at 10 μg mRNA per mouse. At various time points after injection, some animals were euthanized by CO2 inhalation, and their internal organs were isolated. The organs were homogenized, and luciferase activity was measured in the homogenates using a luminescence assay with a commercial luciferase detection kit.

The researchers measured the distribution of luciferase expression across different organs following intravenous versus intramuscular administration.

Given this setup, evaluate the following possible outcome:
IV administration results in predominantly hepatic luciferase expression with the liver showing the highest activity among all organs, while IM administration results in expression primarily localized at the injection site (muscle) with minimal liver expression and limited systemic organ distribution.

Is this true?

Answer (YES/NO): NO